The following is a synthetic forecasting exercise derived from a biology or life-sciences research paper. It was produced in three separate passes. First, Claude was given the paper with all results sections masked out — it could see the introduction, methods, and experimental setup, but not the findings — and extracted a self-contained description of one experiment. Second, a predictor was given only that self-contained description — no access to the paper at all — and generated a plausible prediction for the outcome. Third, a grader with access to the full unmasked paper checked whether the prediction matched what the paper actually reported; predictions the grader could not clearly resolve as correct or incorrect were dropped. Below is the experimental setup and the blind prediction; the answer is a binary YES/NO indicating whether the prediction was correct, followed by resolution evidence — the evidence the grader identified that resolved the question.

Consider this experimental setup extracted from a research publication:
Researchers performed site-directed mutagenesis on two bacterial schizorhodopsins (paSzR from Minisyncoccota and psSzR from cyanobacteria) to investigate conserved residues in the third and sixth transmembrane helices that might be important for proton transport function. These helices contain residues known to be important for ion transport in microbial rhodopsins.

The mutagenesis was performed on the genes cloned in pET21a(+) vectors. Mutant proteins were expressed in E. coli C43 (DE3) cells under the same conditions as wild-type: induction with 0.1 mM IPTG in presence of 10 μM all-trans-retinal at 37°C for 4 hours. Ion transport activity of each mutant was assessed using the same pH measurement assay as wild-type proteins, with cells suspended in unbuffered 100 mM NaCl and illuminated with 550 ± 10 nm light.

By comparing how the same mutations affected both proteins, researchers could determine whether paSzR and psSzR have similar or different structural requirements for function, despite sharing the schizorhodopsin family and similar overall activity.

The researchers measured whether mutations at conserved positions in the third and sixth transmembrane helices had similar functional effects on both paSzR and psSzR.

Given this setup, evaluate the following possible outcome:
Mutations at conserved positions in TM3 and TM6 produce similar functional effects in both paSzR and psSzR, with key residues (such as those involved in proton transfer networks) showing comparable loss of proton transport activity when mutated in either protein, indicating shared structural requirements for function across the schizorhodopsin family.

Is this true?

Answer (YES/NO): NO